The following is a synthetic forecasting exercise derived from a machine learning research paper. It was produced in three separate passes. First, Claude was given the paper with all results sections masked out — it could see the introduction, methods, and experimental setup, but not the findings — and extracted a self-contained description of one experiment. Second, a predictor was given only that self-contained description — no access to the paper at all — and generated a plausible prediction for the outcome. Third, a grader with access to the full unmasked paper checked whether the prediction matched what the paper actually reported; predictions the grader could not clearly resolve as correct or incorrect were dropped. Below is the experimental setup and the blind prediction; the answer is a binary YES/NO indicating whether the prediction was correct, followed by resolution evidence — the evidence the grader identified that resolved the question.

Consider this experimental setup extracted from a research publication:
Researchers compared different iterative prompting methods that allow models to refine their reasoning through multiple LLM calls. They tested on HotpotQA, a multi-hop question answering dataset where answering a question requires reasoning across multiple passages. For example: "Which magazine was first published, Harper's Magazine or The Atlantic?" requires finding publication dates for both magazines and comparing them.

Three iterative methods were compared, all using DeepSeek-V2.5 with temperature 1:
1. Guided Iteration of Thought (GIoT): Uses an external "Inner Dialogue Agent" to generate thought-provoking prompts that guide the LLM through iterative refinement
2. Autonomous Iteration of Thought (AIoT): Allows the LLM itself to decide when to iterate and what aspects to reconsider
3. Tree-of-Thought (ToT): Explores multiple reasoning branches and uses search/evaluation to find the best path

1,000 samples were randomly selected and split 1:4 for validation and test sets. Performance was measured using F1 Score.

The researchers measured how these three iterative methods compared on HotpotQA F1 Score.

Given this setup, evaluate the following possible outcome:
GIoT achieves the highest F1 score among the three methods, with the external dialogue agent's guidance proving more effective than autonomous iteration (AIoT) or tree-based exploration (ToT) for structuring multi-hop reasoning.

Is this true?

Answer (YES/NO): NO